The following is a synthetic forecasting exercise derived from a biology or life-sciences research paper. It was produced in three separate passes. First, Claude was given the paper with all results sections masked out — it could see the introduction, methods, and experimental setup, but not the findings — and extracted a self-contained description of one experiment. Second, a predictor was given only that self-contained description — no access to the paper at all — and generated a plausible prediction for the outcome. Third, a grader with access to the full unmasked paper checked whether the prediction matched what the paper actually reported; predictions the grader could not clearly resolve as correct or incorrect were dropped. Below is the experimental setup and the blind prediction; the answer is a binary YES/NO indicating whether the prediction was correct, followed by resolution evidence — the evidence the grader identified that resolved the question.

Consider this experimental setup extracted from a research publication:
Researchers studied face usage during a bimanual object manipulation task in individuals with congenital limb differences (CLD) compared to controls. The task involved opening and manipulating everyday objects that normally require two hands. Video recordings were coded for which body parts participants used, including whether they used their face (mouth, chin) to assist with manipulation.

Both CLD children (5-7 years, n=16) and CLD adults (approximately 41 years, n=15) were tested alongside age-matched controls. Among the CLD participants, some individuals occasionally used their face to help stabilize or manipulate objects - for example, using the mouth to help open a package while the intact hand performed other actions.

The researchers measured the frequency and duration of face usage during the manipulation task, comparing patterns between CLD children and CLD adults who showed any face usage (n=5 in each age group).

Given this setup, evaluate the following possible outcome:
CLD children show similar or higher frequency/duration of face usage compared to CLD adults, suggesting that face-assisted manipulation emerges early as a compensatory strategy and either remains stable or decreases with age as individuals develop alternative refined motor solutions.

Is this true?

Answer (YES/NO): YES